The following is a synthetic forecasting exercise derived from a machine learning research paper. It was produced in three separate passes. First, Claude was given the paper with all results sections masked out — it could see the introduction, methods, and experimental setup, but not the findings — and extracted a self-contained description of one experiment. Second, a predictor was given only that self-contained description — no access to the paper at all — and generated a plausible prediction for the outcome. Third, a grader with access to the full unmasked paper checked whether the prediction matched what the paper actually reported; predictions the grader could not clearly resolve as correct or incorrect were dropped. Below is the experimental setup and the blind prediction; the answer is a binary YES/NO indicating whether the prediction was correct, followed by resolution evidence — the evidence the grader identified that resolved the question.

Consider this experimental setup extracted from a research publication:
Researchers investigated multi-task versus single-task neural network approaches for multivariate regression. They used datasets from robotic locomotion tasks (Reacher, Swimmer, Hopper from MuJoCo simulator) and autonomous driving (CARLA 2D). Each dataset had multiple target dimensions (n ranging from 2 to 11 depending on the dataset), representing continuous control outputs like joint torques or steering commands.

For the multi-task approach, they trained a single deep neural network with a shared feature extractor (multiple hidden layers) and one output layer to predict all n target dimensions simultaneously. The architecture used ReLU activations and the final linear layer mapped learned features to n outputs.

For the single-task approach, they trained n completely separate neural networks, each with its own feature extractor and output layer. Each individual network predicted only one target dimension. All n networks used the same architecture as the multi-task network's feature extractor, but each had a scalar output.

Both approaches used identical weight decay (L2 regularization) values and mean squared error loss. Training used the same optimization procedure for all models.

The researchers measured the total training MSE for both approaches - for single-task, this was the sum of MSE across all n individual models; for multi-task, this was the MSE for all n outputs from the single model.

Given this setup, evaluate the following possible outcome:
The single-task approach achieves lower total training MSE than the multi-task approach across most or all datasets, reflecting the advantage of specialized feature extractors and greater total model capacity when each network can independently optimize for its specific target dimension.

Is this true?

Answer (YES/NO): NO